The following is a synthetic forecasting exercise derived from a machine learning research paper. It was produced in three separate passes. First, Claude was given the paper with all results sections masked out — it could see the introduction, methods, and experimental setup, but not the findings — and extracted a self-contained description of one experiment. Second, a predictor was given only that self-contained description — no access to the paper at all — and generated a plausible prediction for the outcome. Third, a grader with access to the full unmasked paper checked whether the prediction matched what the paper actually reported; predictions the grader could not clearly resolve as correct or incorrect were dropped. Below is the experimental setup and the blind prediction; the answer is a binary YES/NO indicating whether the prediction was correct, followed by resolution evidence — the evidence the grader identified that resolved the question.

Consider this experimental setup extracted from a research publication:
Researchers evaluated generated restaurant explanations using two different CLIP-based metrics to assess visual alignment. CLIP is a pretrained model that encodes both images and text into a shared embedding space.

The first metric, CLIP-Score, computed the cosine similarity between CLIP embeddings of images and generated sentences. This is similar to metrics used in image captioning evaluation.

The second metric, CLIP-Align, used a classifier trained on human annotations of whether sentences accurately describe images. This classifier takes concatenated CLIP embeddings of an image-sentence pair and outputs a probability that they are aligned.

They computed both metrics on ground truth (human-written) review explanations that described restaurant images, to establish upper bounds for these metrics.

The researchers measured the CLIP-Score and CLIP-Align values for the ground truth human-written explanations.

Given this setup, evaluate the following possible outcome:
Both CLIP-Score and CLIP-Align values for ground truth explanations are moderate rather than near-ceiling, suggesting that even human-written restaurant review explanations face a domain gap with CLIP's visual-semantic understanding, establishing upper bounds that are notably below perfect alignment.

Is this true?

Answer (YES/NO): NO